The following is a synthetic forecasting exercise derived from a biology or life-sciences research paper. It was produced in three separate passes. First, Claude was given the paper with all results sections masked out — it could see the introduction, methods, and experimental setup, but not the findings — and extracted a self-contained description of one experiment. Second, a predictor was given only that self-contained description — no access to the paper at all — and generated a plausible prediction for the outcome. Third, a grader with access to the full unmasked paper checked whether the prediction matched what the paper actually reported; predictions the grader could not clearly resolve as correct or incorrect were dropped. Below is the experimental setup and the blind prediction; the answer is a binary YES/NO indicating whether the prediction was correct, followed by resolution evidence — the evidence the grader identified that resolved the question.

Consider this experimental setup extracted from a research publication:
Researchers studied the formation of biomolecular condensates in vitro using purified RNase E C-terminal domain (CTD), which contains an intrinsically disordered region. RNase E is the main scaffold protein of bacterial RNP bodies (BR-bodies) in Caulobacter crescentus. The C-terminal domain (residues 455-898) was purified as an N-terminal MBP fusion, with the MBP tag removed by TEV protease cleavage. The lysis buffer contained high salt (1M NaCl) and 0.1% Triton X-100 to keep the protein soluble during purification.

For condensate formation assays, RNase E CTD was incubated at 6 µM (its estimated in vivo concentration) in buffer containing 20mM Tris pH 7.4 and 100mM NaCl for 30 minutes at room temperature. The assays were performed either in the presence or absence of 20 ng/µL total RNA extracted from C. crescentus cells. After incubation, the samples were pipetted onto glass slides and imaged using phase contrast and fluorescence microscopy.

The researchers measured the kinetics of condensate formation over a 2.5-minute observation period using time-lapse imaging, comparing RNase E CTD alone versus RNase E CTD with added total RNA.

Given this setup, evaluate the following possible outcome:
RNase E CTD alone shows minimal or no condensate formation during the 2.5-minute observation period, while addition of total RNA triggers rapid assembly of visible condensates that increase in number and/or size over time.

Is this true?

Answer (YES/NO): YES